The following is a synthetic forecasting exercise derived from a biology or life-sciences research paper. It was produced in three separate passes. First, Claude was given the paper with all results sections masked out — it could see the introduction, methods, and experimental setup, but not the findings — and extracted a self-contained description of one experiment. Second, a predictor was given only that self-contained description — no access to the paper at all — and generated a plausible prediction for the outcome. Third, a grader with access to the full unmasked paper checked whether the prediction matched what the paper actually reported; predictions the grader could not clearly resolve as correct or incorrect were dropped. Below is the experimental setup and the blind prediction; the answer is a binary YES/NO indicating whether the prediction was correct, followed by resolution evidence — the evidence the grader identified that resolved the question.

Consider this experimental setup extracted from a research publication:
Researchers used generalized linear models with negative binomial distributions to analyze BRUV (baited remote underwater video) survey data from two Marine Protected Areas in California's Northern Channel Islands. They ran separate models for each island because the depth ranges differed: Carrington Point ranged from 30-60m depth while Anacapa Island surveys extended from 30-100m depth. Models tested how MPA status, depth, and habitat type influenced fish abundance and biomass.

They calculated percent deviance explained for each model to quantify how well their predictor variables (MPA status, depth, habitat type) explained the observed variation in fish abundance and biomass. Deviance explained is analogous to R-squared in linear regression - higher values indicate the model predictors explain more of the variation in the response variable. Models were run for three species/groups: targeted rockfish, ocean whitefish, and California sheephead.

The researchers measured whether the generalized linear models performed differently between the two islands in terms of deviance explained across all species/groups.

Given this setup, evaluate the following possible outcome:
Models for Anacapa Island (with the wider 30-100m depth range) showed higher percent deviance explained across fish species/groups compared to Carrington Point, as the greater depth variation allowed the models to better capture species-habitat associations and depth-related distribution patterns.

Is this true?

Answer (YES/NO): YES